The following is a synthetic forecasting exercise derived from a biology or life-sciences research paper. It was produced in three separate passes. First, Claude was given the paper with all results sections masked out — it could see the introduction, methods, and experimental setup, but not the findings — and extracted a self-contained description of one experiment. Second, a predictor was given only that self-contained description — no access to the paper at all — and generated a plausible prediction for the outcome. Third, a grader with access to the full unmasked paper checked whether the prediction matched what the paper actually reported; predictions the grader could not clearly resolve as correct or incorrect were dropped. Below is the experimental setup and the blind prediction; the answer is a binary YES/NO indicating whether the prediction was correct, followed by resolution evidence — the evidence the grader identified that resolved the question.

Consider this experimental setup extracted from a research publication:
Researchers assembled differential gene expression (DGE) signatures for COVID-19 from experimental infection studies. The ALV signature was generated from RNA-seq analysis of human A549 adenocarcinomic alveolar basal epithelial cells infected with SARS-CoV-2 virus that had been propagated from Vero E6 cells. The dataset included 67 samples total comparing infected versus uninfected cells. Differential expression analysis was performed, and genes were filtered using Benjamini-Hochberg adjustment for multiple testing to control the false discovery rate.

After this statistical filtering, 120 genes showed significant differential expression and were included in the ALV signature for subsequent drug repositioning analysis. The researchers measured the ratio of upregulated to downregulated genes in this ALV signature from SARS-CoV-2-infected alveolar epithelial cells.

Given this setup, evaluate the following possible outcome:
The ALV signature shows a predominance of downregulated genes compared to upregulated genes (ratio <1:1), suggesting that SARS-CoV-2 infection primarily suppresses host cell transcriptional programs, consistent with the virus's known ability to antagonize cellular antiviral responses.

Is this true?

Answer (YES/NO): NO